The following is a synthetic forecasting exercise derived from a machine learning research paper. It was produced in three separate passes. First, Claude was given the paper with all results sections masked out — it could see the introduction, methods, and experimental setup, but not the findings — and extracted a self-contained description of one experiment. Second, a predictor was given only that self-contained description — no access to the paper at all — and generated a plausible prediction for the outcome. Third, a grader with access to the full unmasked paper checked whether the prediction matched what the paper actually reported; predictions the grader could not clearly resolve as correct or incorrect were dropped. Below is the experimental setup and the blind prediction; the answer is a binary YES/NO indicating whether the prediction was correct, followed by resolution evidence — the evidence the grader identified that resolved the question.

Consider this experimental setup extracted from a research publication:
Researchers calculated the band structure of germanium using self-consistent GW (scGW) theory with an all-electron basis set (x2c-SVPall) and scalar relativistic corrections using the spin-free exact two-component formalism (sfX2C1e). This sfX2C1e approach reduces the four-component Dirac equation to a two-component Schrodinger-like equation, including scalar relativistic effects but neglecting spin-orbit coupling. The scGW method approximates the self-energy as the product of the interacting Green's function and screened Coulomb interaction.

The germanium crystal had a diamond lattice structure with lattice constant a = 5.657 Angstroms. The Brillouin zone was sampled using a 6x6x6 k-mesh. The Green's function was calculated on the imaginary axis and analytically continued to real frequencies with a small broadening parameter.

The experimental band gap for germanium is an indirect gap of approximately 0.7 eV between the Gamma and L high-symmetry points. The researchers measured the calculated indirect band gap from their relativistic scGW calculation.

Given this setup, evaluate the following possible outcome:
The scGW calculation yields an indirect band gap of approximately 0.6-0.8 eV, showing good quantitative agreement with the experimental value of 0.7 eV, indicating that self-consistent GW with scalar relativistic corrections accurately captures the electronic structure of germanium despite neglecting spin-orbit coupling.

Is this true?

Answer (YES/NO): NO